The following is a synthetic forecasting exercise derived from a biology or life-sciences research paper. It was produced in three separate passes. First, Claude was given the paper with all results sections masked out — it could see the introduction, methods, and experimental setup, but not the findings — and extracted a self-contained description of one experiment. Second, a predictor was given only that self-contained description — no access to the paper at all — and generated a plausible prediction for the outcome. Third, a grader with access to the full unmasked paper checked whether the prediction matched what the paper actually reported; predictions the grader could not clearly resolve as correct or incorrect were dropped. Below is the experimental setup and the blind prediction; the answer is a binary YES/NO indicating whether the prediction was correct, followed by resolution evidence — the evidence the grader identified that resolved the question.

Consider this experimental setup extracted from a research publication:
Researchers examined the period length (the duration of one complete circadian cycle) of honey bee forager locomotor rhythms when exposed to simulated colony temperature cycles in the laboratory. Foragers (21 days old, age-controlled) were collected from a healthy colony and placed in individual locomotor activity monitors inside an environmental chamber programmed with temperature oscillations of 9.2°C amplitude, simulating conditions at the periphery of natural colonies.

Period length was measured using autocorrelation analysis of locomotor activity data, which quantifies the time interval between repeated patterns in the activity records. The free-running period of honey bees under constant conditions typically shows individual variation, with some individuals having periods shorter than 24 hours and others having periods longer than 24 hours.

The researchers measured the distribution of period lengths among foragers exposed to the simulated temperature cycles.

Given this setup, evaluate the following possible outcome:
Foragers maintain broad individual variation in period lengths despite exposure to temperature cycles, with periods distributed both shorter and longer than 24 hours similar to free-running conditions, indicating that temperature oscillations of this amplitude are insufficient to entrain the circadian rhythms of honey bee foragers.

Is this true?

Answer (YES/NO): NO